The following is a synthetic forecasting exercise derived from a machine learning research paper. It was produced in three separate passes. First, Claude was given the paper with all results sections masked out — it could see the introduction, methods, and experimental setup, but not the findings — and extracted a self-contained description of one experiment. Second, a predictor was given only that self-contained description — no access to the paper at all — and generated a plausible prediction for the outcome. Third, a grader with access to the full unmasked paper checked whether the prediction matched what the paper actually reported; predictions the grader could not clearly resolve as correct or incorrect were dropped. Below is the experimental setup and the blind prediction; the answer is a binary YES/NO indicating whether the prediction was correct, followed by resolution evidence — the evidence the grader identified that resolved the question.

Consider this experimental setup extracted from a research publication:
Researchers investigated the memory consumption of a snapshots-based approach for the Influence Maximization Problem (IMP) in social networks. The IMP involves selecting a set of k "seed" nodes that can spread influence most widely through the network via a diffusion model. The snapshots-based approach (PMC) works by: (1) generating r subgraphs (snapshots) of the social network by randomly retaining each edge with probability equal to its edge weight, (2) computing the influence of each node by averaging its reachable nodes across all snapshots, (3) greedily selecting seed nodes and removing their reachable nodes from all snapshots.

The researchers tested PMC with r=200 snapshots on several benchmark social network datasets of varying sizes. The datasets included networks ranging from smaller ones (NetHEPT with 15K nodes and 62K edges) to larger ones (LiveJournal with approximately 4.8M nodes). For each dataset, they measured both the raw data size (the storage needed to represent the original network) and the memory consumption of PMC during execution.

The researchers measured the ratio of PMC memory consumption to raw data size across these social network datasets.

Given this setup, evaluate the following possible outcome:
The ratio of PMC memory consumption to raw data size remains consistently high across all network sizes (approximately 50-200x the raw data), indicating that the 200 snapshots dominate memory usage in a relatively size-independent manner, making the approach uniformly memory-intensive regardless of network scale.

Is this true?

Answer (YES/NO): NO